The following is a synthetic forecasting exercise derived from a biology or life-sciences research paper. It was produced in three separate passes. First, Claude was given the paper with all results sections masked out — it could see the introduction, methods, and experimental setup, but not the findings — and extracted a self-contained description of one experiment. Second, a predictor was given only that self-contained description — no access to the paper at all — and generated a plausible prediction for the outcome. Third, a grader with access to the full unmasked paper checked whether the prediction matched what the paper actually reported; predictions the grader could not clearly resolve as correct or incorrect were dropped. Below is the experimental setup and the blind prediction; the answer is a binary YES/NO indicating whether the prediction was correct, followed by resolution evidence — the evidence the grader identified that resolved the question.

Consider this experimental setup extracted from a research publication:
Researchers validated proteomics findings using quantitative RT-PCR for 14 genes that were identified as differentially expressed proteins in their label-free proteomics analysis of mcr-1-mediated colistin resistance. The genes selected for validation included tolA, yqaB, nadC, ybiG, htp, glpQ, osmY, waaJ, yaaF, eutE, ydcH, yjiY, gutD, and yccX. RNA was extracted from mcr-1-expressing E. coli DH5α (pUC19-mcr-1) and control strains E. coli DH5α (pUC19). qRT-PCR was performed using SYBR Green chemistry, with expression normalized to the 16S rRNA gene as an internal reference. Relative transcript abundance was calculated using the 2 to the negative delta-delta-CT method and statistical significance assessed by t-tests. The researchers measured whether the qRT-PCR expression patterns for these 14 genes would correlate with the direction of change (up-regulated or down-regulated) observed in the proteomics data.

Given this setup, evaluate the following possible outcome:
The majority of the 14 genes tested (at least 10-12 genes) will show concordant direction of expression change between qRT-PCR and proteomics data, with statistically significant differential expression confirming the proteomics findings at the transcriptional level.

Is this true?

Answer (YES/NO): YES